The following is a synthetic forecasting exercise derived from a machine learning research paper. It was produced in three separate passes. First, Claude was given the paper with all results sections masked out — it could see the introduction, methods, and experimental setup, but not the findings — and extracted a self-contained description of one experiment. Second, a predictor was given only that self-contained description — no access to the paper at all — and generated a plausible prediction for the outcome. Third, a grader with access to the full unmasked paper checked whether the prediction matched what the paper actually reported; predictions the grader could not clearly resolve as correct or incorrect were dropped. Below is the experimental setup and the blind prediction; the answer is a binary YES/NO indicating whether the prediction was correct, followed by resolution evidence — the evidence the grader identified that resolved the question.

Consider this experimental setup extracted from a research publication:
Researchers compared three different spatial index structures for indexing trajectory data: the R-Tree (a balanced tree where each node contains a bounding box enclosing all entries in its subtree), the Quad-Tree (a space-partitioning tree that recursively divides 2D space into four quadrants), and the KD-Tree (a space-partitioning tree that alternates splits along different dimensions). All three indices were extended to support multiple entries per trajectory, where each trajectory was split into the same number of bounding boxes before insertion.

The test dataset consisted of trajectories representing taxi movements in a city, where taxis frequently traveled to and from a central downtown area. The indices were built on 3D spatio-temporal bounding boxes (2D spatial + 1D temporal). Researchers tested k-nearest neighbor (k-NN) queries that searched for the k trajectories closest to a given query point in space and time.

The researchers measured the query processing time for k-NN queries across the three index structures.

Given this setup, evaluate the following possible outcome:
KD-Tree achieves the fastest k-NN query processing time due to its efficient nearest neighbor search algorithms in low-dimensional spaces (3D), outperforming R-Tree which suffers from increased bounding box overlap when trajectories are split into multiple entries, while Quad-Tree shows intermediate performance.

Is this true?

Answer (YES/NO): NO